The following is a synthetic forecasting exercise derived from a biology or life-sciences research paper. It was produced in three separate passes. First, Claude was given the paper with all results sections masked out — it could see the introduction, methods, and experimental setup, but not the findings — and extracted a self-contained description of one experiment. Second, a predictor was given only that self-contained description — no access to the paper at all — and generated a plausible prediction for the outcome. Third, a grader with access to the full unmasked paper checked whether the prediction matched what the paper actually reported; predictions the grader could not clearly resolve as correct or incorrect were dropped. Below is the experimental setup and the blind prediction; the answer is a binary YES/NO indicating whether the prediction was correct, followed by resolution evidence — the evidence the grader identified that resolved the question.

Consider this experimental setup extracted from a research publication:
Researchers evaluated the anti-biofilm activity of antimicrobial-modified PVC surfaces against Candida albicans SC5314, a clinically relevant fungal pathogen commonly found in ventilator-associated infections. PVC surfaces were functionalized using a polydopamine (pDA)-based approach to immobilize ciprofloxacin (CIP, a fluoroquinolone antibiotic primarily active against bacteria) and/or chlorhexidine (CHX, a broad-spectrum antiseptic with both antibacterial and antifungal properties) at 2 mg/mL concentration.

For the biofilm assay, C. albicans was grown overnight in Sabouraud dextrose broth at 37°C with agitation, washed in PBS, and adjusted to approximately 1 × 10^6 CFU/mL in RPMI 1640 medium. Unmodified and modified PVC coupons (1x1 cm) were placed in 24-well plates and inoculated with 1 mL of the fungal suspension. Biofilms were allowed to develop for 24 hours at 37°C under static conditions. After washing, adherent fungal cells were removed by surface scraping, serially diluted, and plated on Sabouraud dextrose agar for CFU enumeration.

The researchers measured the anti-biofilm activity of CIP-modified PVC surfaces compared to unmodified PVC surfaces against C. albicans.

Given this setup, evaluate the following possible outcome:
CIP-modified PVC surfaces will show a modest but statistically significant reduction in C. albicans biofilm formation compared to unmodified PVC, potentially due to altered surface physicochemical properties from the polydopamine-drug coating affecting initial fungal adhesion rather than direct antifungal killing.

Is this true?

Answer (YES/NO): NO